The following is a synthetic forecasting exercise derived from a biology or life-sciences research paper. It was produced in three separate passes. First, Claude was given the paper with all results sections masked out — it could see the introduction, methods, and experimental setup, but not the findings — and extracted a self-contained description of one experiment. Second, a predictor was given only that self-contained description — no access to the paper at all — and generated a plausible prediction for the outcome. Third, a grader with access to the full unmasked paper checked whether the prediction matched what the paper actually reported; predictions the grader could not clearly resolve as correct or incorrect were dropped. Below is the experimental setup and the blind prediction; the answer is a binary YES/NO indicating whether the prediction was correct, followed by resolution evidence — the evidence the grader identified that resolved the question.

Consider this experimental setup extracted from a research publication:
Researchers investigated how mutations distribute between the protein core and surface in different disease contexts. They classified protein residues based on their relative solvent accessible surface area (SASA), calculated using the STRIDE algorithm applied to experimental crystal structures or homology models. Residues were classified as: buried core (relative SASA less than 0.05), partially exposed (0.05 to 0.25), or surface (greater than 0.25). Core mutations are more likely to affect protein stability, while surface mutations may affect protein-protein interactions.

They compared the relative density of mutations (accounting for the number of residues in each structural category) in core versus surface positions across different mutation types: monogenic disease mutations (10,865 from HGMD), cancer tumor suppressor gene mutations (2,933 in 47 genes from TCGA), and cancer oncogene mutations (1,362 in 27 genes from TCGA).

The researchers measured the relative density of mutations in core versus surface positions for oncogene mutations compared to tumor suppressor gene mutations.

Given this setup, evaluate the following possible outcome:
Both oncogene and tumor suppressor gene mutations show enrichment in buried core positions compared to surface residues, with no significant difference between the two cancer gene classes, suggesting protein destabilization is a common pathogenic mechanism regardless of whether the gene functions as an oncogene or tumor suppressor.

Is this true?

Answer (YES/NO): NO